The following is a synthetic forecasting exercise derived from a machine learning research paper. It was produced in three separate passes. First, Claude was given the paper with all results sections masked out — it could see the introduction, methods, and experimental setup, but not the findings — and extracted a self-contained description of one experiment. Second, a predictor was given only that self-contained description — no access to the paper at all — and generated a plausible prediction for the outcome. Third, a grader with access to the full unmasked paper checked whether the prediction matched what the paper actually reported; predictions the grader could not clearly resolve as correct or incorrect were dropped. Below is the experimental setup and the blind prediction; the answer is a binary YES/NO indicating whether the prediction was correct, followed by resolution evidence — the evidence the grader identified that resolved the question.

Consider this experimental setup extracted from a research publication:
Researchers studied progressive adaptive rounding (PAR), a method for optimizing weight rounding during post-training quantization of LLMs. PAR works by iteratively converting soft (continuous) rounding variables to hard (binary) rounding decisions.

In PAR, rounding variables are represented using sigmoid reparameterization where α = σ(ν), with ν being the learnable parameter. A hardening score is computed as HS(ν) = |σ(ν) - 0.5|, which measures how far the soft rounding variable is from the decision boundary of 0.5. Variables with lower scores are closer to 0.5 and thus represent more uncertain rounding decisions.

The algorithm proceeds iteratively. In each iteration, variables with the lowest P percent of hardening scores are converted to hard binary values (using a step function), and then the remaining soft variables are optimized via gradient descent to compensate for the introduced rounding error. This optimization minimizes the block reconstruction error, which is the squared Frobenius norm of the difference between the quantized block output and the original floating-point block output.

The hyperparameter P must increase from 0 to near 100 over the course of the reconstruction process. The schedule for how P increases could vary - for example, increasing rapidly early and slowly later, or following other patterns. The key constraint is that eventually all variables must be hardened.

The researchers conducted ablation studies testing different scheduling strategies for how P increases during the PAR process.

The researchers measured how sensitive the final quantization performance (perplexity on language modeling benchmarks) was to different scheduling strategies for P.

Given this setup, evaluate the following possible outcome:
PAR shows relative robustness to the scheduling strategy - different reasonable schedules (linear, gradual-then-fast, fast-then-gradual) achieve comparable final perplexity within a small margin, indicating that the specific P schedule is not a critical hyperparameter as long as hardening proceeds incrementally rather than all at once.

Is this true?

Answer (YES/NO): YES